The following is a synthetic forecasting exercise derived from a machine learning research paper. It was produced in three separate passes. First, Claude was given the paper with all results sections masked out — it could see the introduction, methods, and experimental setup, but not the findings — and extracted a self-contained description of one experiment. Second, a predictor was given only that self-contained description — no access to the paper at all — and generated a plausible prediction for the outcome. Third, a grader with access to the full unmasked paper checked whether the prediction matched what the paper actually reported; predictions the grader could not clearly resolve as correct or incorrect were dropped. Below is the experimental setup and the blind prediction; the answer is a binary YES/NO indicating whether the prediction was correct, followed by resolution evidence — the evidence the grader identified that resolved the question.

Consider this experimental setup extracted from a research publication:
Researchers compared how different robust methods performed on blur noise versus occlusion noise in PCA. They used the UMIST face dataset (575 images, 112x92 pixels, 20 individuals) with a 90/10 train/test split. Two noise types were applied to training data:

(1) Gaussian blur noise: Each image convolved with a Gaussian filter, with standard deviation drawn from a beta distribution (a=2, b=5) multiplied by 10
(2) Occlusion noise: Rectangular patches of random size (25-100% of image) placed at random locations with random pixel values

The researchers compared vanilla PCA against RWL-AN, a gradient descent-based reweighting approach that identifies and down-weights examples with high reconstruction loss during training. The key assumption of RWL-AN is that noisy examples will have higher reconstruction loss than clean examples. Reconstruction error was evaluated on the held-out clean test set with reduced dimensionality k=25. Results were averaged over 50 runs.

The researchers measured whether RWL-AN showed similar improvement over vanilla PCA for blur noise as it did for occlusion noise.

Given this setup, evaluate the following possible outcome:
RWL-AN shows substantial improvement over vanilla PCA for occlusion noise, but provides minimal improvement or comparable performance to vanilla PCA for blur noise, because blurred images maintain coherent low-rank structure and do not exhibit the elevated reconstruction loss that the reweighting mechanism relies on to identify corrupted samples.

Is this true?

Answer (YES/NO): YES